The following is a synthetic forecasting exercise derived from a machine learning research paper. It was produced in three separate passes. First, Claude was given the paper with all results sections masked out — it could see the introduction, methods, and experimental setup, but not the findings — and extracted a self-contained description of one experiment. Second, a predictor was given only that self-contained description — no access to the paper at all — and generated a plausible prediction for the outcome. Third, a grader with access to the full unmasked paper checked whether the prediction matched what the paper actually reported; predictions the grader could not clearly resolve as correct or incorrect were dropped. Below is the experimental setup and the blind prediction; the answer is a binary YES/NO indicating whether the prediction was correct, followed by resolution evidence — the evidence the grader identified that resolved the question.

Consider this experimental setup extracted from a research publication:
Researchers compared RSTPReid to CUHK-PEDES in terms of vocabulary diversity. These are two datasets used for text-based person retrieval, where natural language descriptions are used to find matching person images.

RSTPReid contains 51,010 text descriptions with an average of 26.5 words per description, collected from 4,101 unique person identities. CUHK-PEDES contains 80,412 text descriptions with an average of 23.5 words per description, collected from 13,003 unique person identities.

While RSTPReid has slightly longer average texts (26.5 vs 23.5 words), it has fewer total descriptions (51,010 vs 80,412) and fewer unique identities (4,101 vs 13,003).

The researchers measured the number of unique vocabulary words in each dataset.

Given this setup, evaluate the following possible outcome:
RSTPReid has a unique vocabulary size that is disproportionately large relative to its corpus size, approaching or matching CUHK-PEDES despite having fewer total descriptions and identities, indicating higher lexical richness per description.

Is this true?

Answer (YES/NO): NO